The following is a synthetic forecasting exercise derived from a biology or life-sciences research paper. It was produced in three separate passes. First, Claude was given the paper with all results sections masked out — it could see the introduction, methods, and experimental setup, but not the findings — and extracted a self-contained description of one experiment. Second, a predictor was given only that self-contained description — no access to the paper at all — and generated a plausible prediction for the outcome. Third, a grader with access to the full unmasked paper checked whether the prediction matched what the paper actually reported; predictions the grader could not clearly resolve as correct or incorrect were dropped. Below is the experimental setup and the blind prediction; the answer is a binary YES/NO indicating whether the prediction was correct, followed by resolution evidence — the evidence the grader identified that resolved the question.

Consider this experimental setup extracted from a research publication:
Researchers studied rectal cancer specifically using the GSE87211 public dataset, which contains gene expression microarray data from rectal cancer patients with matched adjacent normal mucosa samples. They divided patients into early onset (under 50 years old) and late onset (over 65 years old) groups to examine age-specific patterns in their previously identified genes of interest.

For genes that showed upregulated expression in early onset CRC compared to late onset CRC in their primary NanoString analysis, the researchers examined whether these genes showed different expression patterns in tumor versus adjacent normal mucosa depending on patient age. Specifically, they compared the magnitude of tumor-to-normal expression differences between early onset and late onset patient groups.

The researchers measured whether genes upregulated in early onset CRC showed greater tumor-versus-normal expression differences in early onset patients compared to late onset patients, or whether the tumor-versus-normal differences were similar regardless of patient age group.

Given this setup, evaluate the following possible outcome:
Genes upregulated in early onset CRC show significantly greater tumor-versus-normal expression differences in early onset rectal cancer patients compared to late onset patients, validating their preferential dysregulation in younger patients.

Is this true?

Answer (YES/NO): YES